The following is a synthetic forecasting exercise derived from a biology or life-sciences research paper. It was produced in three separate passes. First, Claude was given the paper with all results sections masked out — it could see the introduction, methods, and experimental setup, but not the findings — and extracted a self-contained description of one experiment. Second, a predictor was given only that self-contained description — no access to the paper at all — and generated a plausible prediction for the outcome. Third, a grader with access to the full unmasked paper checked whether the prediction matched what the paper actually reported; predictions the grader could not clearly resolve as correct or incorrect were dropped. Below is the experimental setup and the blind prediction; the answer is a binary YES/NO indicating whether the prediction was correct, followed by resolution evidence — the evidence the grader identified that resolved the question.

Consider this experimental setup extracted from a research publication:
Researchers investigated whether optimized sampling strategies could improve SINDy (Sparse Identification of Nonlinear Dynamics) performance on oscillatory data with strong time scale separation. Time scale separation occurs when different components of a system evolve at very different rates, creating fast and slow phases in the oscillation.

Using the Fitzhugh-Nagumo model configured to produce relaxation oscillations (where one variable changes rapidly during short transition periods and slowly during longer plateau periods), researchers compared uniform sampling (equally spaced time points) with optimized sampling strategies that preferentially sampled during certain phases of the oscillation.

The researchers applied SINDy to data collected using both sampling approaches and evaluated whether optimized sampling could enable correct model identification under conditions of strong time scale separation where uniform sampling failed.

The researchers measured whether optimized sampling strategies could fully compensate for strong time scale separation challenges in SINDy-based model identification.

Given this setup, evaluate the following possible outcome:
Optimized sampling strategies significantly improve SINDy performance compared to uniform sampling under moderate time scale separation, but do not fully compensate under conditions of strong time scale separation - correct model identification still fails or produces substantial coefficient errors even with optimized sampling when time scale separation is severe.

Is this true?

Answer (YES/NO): YES